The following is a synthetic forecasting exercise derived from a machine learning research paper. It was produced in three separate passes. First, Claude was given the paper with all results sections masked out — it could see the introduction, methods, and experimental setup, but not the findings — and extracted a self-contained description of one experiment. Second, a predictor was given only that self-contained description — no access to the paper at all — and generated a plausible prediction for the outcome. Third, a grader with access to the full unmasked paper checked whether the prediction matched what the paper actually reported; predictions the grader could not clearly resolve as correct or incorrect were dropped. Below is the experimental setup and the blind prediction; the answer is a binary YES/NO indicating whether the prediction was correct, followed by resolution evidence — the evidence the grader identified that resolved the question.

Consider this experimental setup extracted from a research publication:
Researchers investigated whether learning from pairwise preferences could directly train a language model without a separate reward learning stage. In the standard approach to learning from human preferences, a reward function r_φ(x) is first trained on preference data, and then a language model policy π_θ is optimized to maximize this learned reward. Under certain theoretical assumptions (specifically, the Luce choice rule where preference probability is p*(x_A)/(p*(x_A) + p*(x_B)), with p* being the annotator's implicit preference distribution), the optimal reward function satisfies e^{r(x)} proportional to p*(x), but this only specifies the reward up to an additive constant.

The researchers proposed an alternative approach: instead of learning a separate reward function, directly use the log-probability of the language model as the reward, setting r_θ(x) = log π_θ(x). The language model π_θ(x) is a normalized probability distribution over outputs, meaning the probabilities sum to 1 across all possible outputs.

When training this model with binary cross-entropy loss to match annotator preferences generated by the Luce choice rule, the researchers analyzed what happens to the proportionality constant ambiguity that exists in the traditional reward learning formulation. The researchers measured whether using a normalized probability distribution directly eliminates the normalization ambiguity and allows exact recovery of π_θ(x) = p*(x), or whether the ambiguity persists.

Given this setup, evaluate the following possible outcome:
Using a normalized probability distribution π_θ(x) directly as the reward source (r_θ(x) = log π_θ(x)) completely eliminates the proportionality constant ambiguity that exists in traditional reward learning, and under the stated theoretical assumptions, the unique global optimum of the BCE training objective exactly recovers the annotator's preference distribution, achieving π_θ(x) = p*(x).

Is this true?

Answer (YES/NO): YES